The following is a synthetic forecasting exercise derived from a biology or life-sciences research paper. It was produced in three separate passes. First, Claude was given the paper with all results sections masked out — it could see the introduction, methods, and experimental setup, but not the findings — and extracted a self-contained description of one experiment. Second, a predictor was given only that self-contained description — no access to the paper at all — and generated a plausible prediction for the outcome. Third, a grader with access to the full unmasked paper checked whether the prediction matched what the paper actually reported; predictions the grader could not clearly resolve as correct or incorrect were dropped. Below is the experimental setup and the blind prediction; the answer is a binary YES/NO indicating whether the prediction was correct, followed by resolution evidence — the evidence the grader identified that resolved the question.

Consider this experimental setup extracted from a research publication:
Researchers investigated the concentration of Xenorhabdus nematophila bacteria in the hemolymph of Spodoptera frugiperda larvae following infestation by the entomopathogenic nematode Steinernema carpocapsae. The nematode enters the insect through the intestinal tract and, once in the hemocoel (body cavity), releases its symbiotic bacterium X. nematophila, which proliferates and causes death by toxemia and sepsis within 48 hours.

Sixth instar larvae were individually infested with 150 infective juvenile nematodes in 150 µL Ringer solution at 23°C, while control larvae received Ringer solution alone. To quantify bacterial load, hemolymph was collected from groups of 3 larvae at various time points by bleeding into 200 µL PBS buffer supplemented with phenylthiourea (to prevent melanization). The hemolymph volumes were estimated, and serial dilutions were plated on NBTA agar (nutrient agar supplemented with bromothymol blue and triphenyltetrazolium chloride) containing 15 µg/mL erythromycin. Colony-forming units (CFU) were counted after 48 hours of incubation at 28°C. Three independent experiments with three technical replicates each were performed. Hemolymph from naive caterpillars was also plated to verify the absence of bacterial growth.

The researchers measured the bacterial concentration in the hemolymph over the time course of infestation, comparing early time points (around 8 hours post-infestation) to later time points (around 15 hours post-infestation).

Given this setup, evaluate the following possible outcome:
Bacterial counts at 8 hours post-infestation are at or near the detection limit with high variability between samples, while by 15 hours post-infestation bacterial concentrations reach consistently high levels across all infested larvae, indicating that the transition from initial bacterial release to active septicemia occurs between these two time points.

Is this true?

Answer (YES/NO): NO